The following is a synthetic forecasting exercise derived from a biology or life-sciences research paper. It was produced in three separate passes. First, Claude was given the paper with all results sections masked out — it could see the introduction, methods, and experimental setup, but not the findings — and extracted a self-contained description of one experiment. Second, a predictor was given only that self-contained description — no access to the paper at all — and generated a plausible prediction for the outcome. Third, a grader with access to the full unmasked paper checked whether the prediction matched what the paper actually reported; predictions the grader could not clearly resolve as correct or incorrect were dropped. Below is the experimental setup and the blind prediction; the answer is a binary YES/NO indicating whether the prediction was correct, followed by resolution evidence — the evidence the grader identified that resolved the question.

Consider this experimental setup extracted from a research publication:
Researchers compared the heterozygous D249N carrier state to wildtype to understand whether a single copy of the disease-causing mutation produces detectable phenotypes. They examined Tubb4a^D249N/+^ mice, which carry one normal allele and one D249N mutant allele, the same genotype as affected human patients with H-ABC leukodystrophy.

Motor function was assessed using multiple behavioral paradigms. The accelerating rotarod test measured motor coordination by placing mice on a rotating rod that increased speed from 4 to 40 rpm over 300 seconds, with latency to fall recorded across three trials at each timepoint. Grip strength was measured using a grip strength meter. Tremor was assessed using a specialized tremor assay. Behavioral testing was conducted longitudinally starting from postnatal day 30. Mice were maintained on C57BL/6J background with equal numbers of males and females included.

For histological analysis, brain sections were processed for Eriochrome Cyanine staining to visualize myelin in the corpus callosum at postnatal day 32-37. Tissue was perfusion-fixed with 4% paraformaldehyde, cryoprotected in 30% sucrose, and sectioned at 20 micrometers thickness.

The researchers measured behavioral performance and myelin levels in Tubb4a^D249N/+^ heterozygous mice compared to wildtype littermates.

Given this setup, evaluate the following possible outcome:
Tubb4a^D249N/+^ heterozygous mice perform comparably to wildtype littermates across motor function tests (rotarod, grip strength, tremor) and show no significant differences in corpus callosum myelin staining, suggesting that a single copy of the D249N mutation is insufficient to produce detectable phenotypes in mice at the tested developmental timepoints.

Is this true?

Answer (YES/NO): NO